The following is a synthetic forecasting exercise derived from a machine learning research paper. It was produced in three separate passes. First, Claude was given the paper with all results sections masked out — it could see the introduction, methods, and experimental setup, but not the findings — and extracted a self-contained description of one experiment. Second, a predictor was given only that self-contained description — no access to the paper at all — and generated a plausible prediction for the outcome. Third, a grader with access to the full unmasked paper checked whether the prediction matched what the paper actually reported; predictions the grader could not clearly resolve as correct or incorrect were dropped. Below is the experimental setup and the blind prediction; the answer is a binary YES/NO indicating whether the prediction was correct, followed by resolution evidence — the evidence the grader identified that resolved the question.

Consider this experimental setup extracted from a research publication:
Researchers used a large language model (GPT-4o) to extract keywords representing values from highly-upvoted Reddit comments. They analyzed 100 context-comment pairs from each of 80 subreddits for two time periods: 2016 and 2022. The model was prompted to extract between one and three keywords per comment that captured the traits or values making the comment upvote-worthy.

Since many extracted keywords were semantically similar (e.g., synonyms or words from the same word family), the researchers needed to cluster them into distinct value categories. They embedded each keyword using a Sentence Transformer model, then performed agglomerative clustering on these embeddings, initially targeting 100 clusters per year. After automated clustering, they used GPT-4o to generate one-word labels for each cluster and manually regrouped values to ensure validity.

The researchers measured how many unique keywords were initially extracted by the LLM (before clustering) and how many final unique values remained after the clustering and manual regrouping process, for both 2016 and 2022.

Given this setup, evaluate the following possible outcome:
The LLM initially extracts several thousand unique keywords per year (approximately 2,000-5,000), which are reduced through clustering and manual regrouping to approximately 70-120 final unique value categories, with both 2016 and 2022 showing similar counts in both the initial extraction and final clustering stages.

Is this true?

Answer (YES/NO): NO